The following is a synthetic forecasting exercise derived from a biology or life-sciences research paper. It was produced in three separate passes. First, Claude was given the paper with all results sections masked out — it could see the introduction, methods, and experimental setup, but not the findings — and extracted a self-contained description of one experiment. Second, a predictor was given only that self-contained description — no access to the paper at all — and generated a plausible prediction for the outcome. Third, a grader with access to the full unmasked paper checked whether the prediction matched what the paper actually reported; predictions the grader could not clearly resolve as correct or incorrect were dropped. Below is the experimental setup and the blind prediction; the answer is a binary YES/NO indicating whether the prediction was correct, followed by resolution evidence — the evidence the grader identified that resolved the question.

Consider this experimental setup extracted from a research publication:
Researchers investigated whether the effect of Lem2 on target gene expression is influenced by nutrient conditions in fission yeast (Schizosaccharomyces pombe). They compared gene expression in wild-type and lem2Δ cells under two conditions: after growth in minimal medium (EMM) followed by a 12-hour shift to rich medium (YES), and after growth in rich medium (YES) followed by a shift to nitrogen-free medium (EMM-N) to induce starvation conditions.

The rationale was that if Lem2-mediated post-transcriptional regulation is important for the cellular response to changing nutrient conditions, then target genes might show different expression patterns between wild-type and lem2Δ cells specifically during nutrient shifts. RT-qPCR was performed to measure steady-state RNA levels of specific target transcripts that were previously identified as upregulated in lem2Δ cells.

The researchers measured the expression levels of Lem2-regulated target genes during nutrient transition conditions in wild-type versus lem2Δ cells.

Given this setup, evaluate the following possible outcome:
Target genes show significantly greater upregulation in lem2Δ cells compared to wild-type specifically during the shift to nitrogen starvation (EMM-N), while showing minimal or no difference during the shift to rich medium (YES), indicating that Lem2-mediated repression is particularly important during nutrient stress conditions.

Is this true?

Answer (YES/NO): NO